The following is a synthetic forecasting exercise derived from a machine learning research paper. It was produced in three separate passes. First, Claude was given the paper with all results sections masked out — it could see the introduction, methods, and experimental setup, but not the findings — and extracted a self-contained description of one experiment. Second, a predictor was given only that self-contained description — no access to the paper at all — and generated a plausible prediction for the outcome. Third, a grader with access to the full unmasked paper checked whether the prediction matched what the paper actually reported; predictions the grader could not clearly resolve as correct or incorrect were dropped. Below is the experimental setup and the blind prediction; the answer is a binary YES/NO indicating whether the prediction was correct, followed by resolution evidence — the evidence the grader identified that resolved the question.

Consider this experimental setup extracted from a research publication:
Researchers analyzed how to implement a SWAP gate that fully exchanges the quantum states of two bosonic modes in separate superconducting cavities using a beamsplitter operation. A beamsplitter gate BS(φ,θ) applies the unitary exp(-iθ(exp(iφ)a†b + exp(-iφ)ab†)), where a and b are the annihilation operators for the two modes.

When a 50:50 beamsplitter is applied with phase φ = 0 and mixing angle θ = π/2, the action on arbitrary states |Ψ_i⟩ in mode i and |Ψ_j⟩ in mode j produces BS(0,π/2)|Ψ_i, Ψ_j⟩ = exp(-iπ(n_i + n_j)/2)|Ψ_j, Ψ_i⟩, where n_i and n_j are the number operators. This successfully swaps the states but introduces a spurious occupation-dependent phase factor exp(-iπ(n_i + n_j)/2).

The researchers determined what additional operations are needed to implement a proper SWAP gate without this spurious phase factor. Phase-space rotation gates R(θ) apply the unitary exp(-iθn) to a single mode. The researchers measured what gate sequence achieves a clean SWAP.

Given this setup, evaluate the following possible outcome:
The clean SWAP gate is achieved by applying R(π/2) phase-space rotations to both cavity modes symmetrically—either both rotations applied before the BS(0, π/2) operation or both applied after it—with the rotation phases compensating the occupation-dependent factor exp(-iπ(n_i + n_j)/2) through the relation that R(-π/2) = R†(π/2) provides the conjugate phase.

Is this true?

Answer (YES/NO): NO